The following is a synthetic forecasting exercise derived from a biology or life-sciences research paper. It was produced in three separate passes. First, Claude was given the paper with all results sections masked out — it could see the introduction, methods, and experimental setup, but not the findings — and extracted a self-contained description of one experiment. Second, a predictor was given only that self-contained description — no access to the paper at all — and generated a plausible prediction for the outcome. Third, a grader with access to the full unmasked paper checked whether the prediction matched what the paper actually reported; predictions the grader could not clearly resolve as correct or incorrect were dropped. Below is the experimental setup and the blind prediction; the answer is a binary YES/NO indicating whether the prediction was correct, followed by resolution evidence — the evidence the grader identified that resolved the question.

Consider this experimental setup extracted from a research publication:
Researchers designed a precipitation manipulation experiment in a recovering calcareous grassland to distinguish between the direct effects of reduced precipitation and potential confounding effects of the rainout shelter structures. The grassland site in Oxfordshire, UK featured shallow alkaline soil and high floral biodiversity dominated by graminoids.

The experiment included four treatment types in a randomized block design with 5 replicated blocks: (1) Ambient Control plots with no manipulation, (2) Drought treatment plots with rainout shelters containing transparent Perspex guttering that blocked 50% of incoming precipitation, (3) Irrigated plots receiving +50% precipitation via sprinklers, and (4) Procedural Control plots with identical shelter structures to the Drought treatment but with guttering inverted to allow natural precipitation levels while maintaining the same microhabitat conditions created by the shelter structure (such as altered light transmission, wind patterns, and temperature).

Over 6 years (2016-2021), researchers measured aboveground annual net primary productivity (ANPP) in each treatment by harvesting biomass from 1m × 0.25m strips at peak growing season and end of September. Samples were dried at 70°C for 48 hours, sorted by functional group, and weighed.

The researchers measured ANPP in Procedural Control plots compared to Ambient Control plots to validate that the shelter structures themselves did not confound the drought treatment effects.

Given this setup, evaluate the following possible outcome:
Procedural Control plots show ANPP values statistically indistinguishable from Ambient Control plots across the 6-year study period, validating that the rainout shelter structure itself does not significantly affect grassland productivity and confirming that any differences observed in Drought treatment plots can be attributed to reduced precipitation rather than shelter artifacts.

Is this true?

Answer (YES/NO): YES